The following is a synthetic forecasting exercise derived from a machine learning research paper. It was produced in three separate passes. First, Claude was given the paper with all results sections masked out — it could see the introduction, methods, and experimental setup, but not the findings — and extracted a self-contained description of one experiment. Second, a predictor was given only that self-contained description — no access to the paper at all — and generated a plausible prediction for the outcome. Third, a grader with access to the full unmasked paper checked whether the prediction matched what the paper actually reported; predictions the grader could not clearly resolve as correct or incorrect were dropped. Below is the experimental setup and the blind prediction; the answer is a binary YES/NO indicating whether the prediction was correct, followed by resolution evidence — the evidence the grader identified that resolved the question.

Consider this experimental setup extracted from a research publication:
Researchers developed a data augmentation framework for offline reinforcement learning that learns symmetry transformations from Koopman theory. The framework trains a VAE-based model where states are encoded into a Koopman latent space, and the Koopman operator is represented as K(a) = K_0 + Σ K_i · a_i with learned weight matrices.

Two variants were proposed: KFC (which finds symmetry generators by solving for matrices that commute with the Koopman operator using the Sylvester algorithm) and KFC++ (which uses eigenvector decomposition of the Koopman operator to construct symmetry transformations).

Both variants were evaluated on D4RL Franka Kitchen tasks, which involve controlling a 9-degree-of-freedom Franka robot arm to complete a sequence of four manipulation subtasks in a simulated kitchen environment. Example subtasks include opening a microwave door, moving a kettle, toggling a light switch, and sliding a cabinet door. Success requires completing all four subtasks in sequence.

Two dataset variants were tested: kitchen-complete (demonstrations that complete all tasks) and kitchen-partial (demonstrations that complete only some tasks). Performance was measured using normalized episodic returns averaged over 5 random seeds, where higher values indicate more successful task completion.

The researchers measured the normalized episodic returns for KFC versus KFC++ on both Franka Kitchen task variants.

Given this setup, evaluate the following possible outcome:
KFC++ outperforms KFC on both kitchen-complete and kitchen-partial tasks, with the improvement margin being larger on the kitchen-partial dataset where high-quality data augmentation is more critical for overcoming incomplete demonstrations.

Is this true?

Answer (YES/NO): YES